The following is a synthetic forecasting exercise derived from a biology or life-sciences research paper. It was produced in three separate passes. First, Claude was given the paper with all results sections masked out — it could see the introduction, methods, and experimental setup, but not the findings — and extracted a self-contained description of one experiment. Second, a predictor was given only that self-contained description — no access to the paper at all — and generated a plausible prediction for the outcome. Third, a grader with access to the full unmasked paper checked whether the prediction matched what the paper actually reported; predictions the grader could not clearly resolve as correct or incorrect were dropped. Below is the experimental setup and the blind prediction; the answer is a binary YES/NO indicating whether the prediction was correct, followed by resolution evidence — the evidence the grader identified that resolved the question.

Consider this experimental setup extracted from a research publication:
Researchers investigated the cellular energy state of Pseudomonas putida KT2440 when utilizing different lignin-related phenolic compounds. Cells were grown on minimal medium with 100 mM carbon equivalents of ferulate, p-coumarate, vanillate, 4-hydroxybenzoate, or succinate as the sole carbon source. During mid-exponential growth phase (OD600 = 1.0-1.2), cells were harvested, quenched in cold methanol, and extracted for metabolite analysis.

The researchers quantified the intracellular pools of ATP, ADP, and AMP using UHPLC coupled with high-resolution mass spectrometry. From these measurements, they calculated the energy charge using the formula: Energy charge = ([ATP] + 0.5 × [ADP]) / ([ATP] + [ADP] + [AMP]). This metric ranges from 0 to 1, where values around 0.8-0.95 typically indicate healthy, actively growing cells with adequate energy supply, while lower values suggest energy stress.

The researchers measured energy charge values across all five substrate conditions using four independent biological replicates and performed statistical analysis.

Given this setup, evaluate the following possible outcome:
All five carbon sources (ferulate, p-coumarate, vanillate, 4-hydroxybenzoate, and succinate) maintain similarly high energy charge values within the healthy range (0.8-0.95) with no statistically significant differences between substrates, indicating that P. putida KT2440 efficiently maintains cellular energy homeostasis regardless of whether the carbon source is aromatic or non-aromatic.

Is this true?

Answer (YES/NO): NO